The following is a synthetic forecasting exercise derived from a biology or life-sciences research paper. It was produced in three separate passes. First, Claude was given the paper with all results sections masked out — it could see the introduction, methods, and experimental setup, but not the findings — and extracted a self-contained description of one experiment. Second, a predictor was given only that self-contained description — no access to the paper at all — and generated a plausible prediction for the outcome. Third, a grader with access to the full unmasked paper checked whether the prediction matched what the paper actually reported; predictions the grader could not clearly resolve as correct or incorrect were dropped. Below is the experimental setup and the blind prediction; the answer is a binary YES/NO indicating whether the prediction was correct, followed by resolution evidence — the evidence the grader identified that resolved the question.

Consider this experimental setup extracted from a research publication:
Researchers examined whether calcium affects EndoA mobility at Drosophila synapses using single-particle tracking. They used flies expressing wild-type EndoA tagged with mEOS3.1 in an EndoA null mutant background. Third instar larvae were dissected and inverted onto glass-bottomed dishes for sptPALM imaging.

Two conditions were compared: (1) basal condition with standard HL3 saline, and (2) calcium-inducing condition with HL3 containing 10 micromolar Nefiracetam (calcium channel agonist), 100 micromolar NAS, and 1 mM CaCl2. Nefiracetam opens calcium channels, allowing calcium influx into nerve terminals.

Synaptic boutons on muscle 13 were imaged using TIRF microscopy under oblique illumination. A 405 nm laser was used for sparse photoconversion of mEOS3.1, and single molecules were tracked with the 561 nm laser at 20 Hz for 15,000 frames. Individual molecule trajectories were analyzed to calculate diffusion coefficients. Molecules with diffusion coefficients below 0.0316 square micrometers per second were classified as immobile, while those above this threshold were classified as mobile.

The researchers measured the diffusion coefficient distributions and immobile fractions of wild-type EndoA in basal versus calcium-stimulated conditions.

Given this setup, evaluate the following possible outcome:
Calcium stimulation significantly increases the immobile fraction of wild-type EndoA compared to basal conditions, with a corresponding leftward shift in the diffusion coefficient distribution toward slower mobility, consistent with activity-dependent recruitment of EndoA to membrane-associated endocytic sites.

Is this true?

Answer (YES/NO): NO